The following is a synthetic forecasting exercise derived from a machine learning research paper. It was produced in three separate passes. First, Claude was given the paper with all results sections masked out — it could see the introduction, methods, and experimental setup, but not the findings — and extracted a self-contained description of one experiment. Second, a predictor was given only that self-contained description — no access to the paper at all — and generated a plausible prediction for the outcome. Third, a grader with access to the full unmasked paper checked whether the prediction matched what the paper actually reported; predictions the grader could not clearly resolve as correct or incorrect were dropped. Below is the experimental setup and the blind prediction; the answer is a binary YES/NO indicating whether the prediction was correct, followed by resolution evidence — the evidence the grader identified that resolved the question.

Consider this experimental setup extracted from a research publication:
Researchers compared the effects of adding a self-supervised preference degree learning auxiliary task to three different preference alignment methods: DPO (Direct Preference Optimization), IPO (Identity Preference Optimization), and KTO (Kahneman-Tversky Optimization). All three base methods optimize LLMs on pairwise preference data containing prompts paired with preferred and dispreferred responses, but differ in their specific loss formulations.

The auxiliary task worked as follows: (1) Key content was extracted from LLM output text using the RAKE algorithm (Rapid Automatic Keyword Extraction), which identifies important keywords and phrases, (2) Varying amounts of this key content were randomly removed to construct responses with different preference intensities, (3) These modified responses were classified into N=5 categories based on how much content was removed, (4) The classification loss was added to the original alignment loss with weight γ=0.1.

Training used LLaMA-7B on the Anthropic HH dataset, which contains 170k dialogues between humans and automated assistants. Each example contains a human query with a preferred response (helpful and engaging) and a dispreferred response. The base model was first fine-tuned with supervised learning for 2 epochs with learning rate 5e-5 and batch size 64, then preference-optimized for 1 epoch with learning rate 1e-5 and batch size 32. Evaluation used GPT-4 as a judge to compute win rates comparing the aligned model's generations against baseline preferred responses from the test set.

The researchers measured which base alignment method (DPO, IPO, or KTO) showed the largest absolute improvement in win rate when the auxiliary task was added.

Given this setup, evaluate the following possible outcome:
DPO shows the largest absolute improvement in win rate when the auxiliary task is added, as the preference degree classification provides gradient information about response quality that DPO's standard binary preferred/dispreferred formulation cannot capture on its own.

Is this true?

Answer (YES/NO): NO